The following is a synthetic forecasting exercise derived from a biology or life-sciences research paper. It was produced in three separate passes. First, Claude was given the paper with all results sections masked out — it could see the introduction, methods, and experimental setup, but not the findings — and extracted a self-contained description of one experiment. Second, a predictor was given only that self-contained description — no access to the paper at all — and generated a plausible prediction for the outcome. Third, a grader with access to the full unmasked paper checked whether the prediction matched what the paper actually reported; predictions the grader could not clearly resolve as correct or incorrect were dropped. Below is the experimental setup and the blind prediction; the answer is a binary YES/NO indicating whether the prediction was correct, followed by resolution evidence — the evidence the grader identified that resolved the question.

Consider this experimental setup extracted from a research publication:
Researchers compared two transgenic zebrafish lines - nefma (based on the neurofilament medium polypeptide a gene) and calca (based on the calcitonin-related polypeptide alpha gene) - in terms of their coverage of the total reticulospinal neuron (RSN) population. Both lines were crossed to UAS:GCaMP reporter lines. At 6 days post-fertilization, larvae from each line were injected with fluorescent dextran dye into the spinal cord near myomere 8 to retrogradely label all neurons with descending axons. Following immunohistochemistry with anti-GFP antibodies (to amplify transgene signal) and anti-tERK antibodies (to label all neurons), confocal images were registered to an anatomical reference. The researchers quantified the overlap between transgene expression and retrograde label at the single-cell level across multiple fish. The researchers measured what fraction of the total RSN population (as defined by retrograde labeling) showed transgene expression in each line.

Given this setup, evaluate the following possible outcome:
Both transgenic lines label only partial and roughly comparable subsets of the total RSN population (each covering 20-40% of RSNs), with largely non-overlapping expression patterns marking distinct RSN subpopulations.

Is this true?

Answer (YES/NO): NO